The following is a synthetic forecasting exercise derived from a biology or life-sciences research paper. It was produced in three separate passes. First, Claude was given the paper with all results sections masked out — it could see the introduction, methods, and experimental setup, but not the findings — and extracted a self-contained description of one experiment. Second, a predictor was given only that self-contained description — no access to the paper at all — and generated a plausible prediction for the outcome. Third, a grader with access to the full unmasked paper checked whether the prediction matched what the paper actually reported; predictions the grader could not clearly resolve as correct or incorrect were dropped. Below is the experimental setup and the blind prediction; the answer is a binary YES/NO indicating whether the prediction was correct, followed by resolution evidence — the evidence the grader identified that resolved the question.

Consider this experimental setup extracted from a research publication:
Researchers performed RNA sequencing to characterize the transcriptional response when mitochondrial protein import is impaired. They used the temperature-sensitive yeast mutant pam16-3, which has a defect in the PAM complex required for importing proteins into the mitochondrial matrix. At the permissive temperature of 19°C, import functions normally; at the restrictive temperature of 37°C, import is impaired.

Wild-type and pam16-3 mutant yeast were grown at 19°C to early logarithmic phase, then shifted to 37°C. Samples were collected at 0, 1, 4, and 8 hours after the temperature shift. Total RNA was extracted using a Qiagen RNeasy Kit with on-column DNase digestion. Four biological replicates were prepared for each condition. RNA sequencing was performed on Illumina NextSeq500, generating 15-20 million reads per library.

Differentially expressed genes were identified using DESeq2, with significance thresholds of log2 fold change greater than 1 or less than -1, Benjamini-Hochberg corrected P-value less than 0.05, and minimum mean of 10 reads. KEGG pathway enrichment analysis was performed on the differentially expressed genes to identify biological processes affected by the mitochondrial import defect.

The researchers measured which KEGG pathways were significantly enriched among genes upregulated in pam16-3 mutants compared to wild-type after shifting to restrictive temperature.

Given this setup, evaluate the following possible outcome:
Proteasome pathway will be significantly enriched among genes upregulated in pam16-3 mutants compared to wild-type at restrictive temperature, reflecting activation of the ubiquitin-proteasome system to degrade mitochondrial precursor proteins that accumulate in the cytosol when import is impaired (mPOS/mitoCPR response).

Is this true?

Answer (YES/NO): NO